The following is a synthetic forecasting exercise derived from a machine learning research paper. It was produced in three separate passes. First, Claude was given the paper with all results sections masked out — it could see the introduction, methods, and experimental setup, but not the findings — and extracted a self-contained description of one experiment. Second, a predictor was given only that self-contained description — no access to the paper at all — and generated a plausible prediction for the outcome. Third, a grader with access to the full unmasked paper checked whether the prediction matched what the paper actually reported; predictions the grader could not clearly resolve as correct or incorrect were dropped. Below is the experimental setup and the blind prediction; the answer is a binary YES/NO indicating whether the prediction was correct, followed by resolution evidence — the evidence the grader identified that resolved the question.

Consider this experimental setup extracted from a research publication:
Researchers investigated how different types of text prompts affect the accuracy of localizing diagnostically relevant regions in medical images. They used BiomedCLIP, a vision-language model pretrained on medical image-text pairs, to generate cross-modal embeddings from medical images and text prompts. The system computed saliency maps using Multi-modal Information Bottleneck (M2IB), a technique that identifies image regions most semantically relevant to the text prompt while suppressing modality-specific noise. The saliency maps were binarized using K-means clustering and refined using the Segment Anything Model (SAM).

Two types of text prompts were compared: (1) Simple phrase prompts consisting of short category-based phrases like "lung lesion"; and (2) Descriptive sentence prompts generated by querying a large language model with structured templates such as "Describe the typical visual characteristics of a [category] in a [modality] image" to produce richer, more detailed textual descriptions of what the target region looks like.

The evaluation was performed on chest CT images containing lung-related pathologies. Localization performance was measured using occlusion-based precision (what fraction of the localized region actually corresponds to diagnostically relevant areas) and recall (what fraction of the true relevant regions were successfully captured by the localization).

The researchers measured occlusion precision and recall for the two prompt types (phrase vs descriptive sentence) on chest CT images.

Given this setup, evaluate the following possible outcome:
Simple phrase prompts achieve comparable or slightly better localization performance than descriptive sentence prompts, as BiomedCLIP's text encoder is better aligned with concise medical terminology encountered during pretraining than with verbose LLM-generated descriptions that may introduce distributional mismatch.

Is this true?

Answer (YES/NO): NO